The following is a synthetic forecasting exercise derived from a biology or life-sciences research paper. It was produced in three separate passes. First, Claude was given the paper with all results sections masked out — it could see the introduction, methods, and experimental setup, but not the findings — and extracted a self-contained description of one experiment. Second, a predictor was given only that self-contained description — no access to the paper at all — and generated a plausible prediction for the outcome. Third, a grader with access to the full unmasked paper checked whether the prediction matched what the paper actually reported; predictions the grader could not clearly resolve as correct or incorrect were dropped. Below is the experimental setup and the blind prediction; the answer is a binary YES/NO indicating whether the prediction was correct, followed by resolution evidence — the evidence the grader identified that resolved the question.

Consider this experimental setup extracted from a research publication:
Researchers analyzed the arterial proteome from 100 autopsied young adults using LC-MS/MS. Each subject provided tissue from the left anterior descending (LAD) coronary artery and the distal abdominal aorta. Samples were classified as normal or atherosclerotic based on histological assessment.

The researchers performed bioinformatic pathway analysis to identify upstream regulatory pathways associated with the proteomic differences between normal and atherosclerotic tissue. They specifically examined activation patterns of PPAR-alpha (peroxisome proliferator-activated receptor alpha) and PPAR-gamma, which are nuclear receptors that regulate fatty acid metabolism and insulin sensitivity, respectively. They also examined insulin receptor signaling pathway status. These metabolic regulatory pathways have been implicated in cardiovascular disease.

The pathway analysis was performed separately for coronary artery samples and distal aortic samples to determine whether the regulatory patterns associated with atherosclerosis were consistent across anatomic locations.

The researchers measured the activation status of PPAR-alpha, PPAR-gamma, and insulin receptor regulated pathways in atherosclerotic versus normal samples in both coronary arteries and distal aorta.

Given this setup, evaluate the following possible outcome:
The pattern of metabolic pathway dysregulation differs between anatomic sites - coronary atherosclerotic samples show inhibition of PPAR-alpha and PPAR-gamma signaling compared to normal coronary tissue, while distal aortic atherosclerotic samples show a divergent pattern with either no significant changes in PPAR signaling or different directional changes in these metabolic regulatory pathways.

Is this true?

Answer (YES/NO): YES